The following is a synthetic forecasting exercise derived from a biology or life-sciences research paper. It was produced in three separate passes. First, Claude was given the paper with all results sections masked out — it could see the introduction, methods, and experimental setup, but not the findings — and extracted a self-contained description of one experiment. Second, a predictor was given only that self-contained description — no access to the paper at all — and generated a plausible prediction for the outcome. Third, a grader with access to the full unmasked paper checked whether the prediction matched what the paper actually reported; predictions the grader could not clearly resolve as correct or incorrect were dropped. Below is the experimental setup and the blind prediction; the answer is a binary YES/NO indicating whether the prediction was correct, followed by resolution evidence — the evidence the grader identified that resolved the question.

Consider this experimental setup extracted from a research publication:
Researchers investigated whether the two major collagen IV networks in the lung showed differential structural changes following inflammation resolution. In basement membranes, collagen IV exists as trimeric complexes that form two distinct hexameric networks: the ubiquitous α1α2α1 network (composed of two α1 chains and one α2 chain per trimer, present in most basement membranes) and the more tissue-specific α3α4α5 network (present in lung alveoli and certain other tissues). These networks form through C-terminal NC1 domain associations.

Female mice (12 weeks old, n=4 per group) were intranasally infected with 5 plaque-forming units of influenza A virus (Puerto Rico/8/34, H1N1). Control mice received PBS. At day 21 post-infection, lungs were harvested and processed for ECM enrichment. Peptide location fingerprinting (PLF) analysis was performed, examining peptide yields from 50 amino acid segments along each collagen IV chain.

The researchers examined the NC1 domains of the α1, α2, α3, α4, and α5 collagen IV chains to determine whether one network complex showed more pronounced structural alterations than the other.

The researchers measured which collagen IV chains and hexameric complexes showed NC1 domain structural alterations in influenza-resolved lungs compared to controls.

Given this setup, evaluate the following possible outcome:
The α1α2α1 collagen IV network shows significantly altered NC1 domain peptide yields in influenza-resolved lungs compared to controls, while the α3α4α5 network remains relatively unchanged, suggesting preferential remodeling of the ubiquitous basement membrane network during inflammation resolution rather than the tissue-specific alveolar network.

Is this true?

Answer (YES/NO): NO